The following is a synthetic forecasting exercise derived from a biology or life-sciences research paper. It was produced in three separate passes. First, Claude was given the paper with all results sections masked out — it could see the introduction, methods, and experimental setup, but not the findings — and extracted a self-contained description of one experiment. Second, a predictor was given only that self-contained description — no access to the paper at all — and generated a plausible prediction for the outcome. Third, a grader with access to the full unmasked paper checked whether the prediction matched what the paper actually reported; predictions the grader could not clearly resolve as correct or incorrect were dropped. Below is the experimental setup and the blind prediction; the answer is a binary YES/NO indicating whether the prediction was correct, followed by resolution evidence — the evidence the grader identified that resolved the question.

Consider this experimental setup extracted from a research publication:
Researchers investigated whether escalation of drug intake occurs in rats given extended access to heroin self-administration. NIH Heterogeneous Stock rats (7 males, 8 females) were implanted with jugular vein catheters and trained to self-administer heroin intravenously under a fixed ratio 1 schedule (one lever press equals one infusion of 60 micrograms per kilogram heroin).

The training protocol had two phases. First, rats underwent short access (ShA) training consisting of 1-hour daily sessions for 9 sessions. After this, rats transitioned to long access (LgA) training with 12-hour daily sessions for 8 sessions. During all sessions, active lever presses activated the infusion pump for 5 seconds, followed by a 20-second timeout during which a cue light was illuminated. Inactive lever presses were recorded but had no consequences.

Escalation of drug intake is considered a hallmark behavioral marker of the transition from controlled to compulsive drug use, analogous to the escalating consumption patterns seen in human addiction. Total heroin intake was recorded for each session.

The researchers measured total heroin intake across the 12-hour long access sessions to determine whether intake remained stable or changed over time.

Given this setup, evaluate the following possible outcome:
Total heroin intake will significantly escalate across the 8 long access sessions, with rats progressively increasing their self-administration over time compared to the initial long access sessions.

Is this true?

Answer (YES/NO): YES